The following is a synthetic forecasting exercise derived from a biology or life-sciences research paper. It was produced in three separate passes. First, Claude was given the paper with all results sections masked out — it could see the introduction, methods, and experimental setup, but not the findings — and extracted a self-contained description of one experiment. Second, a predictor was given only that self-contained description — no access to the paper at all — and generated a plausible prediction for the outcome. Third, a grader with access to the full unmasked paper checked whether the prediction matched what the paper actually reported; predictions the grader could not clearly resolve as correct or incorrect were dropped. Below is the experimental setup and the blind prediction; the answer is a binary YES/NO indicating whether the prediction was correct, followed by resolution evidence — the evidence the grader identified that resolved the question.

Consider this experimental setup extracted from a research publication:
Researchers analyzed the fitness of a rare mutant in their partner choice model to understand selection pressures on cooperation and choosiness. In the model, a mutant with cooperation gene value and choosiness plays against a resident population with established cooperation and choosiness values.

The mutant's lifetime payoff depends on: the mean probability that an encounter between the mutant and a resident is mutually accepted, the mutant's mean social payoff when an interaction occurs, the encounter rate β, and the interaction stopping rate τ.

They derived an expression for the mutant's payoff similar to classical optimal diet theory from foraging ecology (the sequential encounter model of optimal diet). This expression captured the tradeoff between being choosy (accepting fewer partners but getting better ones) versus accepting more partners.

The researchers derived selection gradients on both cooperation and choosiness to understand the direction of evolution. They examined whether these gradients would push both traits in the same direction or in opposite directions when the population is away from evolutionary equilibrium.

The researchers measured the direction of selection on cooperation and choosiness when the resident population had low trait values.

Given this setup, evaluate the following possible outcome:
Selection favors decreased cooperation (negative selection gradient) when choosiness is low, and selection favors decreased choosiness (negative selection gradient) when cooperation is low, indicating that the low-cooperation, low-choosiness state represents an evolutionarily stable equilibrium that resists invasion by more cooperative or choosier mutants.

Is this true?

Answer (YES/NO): NO